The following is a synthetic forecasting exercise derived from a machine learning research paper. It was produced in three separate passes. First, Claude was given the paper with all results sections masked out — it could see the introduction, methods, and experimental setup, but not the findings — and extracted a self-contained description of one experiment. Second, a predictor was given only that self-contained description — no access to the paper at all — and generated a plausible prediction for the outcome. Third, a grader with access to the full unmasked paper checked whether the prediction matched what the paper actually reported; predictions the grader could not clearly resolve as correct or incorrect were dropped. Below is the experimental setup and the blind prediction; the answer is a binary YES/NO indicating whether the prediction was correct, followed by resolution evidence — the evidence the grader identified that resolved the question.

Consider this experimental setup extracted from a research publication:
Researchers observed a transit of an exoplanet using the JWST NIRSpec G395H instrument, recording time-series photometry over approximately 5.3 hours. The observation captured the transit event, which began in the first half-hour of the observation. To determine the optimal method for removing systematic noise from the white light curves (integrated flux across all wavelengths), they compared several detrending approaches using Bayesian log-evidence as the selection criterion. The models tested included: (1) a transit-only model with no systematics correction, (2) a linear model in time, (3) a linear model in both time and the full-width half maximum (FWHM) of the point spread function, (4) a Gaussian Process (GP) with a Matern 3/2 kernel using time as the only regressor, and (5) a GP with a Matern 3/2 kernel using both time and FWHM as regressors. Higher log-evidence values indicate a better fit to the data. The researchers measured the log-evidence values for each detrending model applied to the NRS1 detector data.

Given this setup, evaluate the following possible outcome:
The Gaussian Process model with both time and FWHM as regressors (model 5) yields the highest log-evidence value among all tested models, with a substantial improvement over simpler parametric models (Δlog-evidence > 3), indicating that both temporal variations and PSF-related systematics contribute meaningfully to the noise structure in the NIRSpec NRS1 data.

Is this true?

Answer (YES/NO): YES